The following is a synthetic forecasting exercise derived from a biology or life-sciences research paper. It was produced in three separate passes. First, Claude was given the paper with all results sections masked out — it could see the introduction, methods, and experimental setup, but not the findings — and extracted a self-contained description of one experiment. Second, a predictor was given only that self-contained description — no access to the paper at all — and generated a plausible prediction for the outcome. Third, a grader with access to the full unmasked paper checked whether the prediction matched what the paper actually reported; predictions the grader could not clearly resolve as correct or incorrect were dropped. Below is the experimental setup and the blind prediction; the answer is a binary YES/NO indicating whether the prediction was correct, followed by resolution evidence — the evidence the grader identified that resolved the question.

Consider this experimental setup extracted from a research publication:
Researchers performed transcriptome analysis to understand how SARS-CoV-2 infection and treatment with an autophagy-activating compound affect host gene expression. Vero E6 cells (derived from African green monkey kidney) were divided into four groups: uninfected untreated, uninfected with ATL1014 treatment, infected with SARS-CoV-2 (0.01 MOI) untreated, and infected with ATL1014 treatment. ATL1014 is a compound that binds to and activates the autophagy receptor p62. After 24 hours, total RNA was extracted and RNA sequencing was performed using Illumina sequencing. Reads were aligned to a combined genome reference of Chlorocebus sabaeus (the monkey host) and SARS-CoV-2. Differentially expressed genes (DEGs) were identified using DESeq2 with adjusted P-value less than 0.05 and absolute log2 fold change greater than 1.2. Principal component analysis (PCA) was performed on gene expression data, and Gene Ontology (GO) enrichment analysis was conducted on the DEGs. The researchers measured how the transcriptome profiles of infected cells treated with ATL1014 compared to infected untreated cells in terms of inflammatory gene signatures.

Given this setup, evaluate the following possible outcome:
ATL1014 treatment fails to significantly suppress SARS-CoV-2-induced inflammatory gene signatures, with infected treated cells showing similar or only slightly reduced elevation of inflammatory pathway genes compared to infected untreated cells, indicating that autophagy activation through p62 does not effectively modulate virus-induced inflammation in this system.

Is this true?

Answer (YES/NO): NO